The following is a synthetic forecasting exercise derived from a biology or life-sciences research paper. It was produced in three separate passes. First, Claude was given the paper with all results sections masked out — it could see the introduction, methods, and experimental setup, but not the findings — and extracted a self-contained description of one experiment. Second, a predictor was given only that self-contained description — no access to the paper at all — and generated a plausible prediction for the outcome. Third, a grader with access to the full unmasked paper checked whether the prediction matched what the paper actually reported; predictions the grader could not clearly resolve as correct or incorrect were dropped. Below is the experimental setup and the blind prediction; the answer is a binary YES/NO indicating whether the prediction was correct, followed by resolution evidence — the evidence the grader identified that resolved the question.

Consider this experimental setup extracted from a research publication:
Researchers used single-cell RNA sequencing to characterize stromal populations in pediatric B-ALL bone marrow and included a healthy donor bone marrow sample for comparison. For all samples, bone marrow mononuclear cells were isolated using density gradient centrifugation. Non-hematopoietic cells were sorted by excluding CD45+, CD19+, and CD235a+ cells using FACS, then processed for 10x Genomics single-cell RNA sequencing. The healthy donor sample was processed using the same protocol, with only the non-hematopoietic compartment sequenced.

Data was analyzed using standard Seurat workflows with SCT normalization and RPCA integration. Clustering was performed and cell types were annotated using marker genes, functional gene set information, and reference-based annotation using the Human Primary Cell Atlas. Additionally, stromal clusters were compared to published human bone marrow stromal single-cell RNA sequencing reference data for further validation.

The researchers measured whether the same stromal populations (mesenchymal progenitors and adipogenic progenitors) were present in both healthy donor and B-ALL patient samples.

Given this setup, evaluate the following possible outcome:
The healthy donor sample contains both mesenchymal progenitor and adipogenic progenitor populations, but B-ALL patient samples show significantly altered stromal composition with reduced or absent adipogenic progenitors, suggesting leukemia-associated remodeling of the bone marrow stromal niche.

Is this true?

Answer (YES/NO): NO